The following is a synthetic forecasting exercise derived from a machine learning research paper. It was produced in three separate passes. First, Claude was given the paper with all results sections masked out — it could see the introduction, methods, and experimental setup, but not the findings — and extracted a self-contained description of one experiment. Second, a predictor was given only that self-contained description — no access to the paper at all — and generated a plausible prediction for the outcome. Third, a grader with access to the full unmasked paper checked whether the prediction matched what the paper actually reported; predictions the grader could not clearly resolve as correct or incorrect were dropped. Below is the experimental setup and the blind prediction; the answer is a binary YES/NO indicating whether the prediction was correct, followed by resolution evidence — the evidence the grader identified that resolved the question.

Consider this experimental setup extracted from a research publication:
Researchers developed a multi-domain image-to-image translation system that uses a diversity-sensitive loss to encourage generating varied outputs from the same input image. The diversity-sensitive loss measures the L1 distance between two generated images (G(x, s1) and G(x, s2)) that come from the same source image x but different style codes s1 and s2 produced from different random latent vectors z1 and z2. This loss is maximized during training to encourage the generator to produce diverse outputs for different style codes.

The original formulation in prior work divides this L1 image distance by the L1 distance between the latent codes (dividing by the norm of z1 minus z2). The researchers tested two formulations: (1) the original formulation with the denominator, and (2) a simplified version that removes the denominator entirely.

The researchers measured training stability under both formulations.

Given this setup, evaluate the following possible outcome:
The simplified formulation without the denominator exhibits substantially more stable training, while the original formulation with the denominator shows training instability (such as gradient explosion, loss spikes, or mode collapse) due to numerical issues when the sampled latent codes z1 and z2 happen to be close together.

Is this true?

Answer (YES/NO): YES